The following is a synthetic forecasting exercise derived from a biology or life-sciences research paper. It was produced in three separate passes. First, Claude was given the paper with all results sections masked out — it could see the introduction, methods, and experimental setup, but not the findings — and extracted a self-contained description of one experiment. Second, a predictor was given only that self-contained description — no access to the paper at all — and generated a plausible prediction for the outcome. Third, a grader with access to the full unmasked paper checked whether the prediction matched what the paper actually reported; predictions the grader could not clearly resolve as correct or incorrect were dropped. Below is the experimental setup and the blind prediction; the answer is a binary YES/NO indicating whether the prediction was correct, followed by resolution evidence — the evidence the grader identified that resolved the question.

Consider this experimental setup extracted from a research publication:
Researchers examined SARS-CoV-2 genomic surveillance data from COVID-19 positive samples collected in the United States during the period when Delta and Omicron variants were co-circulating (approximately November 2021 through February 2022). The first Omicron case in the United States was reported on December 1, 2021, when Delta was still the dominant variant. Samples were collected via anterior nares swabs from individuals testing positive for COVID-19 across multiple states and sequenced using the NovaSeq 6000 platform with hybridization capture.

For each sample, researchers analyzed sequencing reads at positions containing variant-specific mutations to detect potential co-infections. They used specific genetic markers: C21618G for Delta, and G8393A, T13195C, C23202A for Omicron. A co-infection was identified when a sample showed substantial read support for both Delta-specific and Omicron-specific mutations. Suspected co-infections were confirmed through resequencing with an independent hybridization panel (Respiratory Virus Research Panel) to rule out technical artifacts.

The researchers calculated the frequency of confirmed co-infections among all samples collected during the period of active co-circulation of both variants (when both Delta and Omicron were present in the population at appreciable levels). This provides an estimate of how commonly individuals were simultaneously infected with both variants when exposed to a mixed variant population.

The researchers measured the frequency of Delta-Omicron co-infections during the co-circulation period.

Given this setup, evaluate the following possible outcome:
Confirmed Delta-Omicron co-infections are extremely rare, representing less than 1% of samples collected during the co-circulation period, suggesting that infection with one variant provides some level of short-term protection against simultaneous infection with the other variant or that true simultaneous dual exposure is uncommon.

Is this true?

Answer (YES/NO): YES